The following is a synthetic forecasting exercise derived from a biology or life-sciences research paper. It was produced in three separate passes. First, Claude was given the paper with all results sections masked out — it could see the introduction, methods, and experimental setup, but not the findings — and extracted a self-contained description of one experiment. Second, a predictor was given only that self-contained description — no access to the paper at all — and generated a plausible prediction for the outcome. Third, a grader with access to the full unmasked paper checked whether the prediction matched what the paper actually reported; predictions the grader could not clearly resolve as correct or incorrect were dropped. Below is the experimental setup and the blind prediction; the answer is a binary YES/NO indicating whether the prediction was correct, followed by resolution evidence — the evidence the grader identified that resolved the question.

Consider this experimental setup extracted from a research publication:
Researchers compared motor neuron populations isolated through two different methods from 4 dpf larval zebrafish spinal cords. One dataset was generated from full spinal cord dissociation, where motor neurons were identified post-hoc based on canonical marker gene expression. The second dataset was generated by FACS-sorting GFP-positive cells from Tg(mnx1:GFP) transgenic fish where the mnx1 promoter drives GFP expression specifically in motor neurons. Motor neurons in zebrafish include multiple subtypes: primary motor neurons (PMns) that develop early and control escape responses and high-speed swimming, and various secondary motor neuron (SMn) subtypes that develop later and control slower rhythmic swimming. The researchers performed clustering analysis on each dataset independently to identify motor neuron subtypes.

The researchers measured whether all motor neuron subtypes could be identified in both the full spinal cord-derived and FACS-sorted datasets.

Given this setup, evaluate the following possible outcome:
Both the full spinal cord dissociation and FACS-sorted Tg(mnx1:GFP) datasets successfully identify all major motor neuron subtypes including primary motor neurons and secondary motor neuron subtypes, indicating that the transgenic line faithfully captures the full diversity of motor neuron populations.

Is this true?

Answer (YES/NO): YES